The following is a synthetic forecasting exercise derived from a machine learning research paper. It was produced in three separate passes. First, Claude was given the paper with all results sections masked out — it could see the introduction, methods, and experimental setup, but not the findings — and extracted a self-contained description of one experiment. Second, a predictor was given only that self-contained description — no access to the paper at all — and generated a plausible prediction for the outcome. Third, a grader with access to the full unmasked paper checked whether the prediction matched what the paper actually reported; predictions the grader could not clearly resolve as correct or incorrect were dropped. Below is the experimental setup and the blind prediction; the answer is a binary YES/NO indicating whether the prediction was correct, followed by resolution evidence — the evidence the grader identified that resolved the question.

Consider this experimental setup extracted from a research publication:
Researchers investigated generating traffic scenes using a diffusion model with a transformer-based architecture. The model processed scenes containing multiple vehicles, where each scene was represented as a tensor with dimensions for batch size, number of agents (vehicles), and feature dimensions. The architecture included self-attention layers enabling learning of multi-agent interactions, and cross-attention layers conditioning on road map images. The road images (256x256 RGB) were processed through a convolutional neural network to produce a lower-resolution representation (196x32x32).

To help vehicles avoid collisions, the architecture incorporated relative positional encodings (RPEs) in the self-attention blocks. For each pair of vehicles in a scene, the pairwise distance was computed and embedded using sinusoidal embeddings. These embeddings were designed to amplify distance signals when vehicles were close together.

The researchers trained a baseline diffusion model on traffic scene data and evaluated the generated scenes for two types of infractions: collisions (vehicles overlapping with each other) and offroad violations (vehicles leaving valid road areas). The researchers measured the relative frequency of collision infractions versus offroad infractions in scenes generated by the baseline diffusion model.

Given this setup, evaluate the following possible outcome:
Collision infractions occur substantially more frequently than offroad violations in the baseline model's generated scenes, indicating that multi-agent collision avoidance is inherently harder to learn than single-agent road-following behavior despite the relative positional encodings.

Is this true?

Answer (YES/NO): YES